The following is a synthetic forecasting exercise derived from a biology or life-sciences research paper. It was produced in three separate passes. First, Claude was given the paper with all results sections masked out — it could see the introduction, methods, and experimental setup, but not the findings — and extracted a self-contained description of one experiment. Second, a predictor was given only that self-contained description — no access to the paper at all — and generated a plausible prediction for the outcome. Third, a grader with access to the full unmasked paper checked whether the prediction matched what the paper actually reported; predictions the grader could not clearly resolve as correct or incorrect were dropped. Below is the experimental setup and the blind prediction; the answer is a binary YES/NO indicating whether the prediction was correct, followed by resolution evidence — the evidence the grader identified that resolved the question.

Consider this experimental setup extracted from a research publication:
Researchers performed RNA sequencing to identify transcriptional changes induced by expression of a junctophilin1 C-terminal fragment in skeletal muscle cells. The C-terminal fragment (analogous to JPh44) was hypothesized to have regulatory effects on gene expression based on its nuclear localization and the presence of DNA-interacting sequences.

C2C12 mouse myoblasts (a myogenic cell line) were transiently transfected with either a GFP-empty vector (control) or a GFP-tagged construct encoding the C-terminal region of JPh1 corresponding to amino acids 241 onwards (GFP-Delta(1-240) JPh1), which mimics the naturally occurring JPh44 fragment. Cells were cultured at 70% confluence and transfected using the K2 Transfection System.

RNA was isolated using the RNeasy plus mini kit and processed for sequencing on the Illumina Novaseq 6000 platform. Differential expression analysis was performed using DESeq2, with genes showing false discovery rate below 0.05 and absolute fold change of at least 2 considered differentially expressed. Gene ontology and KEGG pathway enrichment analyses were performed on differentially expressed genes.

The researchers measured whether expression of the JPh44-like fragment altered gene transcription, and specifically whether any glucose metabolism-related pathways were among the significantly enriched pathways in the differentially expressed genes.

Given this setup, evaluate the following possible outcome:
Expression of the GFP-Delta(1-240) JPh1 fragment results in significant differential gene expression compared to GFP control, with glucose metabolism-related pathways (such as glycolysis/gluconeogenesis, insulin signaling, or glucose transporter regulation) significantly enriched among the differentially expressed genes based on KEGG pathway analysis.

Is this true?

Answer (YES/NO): YES